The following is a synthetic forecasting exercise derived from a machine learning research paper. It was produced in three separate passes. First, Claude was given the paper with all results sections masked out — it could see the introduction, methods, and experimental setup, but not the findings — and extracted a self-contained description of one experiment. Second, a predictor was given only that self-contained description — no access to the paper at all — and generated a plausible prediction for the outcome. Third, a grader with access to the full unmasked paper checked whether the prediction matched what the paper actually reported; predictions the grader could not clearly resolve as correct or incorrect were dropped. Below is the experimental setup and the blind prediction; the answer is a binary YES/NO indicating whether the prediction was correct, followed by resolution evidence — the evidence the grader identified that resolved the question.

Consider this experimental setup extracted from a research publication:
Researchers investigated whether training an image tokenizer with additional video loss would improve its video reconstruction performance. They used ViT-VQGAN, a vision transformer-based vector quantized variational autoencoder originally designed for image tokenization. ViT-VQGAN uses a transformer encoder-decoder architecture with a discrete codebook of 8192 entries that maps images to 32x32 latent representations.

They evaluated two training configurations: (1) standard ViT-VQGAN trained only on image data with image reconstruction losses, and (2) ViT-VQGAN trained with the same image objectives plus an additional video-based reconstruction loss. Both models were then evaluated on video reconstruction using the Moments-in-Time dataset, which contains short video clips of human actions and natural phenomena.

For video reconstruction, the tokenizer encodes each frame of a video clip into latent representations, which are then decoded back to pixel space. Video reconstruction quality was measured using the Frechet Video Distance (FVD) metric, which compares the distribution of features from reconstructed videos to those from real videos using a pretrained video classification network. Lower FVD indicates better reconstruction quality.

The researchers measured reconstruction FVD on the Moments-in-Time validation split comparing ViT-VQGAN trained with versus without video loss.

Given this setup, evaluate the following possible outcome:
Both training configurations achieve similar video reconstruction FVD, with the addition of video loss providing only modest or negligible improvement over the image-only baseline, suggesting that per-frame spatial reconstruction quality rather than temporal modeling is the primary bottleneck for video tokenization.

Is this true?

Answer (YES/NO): NO